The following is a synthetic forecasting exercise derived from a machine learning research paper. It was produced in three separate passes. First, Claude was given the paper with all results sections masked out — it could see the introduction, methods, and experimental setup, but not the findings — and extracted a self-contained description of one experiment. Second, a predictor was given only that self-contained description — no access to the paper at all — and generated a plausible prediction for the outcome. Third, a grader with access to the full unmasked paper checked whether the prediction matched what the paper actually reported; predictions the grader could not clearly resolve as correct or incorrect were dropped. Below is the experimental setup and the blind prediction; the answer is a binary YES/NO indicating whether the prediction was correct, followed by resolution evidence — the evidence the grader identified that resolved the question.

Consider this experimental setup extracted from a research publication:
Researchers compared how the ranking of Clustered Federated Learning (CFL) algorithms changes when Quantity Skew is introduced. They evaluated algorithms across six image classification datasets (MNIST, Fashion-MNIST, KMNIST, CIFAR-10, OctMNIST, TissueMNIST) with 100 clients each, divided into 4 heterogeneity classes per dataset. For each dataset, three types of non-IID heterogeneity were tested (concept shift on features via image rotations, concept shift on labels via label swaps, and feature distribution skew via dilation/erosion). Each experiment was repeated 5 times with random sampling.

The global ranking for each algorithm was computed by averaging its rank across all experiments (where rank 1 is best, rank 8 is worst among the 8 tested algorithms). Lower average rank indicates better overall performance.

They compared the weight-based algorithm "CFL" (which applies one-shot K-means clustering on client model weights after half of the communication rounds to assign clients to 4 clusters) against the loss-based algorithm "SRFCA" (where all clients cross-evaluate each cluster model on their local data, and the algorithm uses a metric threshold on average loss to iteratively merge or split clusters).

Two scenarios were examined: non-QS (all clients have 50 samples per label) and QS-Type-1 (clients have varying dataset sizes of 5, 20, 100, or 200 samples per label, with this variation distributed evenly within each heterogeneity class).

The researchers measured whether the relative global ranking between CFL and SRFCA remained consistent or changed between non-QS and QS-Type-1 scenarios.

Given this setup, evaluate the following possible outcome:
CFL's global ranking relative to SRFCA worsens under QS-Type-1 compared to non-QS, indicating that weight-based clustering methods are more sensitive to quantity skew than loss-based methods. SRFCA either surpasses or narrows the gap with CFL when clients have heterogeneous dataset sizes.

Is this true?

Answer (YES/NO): YES